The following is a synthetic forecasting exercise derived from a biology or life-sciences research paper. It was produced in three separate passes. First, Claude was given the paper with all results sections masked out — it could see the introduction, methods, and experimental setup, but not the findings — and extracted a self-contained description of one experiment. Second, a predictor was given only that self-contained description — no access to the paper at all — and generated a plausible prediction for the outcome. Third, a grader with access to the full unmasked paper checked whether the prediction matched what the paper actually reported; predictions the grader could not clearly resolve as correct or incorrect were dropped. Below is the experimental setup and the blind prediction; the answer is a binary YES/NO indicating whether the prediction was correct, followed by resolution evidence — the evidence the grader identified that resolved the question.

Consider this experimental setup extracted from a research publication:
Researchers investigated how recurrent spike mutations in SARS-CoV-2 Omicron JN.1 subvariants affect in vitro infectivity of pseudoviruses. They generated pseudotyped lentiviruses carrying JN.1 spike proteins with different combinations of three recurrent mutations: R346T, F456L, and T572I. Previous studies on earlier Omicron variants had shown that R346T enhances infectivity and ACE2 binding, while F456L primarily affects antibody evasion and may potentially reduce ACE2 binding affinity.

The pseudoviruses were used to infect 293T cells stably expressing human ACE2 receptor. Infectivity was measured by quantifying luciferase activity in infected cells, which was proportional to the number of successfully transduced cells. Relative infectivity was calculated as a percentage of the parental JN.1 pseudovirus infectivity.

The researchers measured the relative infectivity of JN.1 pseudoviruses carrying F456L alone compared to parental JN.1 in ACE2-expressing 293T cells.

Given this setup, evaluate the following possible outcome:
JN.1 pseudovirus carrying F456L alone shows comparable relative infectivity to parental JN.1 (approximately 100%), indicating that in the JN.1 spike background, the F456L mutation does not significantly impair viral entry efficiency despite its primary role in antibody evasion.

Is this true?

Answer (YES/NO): NO